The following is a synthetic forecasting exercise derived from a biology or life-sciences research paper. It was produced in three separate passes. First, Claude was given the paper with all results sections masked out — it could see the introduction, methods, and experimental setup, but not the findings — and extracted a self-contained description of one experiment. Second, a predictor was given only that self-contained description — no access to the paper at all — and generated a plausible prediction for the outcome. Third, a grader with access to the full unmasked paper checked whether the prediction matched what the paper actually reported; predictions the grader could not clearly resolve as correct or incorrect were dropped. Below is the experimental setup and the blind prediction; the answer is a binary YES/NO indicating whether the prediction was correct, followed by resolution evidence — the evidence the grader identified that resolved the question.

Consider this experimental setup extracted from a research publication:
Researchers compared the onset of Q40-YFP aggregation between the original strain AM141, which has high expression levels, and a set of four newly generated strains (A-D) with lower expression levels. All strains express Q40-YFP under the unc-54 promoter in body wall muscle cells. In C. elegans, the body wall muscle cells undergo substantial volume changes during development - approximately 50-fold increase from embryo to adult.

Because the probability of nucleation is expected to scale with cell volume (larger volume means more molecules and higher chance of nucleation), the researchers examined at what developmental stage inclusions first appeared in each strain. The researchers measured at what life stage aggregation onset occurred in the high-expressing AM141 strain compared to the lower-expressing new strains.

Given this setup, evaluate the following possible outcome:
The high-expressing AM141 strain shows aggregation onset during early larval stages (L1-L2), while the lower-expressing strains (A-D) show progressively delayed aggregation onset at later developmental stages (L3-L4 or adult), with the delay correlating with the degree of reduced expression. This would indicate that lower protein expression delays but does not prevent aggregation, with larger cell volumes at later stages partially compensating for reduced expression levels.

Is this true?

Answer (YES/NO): NO